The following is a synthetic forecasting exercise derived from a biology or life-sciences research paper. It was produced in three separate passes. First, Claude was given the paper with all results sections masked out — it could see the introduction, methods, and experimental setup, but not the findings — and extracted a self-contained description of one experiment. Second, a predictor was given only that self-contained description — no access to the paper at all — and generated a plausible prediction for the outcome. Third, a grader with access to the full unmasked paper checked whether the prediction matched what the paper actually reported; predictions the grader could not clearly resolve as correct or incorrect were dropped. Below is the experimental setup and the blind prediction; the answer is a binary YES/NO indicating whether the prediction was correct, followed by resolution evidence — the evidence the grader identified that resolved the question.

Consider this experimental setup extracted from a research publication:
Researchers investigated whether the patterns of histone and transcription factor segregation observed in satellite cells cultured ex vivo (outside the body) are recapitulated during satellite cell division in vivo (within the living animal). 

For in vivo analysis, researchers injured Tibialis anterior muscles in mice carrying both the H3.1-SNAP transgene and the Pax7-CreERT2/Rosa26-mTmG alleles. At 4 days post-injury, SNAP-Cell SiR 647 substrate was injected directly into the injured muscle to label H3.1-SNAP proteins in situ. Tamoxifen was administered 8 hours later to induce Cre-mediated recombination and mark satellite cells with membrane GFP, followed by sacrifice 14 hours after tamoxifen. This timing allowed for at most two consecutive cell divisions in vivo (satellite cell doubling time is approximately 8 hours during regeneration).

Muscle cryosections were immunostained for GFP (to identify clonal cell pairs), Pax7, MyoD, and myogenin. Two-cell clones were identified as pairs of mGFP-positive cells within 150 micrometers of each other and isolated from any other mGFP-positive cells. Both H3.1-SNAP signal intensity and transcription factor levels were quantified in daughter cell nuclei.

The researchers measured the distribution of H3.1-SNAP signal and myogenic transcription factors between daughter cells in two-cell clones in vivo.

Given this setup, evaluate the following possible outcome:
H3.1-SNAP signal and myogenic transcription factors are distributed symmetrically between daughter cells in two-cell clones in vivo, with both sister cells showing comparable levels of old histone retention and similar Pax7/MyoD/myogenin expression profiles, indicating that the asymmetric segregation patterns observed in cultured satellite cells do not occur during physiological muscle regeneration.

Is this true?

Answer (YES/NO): NO